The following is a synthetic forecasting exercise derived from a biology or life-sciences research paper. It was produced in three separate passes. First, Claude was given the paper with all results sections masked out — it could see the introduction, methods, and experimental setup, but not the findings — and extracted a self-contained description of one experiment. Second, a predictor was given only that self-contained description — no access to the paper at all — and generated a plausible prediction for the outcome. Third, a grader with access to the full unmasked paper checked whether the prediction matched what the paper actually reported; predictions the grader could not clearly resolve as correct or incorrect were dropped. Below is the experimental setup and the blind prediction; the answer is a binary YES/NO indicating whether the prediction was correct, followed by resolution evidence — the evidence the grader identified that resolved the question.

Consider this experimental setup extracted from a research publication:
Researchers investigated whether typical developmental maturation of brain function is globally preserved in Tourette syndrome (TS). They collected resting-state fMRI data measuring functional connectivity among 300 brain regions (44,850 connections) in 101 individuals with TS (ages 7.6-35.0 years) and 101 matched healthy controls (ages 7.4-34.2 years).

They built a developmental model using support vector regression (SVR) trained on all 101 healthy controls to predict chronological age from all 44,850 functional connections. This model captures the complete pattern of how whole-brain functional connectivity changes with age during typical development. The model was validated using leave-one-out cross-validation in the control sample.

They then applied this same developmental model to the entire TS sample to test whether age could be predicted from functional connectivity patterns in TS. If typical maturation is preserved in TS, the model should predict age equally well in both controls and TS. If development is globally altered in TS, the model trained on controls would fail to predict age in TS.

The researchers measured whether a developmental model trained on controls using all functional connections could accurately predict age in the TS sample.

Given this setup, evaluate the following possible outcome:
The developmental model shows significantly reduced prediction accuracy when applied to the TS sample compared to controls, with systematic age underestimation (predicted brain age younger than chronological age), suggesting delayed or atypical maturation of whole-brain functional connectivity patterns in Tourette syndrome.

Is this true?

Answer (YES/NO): NO